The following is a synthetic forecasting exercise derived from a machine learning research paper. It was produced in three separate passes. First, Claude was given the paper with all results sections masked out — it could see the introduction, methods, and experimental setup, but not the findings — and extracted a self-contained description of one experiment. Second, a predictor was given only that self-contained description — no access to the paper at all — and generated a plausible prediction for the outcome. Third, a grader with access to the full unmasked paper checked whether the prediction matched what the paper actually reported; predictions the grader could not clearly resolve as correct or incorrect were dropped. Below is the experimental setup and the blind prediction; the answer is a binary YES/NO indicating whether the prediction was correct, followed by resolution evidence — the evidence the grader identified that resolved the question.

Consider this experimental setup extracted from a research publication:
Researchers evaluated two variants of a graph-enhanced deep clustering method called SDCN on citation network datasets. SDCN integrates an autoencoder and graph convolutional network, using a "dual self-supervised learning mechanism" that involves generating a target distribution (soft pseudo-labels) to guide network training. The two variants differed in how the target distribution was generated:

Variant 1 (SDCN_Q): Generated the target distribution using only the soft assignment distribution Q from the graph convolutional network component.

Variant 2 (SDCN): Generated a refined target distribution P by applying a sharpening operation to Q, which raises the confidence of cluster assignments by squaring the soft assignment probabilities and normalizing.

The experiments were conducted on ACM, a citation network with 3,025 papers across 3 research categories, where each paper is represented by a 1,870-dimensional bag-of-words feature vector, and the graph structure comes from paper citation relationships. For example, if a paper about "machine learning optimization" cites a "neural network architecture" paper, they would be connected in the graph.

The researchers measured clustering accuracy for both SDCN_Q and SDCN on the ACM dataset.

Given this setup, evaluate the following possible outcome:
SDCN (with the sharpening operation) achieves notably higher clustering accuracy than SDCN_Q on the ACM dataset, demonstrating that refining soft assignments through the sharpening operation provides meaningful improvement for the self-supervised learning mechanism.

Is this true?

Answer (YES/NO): YES